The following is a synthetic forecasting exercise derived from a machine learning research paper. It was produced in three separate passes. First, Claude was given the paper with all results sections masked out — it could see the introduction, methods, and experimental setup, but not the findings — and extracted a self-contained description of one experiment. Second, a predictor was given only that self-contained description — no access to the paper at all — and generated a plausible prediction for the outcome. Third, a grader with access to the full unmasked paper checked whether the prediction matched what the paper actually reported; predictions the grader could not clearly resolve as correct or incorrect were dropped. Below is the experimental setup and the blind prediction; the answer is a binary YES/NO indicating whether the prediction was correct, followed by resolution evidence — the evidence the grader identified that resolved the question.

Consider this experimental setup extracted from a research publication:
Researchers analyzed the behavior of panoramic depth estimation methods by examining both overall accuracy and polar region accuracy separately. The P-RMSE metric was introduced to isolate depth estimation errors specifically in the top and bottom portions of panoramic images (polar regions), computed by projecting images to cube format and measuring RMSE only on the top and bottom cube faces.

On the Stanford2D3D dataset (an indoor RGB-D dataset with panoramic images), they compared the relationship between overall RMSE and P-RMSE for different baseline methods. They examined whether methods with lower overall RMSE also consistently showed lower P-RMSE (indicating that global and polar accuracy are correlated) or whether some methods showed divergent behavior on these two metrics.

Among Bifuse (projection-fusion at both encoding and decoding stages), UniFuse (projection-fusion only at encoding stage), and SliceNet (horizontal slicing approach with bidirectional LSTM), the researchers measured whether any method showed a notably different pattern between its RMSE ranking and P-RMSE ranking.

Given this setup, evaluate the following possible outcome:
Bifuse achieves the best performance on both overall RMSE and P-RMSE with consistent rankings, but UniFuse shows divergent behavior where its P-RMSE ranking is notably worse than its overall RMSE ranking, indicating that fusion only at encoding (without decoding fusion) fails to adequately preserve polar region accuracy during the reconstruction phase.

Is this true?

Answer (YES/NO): NO